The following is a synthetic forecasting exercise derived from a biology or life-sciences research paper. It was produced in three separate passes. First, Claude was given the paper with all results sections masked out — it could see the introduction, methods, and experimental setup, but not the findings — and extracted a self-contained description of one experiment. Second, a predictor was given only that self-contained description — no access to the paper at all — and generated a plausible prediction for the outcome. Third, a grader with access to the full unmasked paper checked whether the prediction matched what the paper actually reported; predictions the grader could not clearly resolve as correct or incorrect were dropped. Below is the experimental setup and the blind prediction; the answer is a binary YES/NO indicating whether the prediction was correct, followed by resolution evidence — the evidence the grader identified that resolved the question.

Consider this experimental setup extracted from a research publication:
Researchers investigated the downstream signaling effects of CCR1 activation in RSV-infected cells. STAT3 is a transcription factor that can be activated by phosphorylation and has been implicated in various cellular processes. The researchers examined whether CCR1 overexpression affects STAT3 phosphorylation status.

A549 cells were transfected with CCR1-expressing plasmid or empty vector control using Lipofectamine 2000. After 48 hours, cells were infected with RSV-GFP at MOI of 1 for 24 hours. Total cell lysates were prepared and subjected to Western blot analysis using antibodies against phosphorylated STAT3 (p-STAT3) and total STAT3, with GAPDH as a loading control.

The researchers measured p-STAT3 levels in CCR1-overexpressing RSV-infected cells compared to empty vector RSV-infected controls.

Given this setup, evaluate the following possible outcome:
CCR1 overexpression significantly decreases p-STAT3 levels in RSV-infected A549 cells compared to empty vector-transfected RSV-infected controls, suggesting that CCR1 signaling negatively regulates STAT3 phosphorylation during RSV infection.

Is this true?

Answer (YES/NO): YES